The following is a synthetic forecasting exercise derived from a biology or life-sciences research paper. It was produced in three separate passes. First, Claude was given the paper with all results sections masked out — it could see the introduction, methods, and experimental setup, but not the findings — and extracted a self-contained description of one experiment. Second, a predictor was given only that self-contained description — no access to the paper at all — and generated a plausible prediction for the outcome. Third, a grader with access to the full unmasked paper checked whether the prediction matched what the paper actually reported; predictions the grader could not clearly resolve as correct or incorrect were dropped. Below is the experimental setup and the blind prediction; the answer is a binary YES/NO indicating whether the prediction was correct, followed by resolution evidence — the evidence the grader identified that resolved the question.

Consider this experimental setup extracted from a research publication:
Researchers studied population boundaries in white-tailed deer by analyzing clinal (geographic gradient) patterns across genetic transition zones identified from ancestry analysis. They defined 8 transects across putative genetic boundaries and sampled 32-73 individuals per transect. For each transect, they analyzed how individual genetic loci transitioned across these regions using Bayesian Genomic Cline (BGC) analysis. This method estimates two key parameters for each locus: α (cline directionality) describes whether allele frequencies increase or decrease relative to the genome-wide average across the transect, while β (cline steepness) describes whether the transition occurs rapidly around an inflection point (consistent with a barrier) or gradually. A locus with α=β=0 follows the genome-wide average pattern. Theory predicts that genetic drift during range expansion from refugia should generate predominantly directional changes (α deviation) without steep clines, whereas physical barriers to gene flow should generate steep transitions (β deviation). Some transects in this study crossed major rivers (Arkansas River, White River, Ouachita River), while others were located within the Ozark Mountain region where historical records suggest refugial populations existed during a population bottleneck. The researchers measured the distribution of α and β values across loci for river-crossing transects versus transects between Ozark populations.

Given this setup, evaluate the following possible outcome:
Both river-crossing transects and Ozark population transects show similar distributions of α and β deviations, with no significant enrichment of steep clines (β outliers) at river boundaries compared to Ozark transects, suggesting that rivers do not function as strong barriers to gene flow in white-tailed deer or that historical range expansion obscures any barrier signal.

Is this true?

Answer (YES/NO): NO